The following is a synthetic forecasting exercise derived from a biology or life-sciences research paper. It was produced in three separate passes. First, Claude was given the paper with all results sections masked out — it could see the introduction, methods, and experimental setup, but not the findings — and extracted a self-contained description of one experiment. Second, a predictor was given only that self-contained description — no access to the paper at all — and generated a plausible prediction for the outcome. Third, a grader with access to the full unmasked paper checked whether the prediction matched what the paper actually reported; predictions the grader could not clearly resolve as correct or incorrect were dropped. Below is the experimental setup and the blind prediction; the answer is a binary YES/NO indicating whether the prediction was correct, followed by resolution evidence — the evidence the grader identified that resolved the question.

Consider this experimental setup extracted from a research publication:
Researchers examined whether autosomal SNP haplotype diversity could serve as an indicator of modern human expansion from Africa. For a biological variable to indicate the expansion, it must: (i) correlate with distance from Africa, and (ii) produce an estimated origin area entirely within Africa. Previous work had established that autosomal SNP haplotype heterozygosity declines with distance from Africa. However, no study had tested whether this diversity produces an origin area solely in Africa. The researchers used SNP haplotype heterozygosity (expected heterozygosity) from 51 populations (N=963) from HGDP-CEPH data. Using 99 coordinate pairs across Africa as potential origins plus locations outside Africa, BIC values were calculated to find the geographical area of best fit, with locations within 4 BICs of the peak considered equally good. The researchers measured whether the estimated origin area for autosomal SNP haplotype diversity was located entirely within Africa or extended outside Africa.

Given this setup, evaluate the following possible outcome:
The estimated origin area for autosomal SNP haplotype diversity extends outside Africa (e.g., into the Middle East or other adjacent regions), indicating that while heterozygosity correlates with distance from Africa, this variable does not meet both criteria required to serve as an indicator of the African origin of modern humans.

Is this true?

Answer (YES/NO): NO